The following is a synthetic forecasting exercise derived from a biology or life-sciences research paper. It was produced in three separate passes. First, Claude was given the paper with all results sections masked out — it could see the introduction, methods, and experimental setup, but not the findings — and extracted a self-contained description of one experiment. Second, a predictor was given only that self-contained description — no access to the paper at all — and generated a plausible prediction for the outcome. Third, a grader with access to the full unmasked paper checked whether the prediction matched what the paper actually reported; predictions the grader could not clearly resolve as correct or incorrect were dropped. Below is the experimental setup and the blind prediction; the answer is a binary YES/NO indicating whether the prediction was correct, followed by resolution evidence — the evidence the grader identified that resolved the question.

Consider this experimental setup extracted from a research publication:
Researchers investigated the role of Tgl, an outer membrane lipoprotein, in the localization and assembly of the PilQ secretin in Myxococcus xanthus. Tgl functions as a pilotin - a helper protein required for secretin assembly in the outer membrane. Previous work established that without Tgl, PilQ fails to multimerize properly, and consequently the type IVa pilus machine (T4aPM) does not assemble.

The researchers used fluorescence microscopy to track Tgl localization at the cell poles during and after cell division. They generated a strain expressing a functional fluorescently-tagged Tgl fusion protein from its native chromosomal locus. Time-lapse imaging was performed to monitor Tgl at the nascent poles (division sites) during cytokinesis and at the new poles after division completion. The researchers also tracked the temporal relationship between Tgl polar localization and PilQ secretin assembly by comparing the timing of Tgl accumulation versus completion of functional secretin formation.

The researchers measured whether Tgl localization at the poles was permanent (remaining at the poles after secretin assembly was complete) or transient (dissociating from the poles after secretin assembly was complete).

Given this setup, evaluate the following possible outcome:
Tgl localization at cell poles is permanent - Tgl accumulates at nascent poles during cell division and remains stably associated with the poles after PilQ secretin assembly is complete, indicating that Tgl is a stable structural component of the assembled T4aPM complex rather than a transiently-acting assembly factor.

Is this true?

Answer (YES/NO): NO